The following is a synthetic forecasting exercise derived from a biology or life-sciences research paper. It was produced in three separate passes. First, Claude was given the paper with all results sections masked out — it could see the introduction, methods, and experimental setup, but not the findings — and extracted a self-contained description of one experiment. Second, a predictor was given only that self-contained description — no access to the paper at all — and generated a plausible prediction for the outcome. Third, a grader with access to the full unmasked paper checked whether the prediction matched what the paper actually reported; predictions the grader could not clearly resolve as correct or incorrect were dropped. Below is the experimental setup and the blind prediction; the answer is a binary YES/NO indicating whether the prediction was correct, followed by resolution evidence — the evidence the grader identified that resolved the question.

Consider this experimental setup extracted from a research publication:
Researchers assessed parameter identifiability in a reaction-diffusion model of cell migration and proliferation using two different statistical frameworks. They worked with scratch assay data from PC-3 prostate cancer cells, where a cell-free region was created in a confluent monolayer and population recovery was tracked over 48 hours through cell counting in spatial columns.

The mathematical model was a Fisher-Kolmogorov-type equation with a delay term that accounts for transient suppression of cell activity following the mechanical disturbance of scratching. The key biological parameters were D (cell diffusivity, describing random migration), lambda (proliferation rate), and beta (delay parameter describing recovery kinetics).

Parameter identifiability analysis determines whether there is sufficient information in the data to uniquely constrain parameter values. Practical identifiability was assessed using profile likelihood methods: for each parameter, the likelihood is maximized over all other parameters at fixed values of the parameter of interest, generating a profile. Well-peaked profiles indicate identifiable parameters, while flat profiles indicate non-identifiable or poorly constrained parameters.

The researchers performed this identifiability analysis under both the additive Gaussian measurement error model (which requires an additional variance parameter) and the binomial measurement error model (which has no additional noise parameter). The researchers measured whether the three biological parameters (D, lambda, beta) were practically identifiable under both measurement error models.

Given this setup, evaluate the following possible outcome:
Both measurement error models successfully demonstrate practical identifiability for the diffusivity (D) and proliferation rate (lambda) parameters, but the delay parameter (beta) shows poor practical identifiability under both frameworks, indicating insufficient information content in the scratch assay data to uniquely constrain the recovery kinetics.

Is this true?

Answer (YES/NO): NO